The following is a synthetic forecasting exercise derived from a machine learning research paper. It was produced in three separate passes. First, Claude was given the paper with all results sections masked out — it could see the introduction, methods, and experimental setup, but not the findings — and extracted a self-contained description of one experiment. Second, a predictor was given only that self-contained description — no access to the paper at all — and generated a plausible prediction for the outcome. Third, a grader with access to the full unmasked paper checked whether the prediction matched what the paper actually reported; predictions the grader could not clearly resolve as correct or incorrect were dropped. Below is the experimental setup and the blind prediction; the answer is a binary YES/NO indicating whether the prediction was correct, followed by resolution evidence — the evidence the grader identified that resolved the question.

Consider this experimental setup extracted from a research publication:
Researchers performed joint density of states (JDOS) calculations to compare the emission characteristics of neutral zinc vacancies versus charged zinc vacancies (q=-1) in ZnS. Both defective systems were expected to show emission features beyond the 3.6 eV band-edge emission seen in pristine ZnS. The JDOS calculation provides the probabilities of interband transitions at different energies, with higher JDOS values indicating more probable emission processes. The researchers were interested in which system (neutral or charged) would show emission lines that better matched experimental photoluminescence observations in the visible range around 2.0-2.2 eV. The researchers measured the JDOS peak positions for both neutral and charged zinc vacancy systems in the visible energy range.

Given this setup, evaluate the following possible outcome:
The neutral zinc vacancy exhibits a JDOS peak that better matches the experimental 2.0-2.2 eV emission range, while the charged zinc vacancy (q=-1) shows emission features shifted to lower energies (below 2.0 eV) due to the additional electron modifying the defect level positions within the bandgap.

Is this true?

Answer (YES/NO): NO